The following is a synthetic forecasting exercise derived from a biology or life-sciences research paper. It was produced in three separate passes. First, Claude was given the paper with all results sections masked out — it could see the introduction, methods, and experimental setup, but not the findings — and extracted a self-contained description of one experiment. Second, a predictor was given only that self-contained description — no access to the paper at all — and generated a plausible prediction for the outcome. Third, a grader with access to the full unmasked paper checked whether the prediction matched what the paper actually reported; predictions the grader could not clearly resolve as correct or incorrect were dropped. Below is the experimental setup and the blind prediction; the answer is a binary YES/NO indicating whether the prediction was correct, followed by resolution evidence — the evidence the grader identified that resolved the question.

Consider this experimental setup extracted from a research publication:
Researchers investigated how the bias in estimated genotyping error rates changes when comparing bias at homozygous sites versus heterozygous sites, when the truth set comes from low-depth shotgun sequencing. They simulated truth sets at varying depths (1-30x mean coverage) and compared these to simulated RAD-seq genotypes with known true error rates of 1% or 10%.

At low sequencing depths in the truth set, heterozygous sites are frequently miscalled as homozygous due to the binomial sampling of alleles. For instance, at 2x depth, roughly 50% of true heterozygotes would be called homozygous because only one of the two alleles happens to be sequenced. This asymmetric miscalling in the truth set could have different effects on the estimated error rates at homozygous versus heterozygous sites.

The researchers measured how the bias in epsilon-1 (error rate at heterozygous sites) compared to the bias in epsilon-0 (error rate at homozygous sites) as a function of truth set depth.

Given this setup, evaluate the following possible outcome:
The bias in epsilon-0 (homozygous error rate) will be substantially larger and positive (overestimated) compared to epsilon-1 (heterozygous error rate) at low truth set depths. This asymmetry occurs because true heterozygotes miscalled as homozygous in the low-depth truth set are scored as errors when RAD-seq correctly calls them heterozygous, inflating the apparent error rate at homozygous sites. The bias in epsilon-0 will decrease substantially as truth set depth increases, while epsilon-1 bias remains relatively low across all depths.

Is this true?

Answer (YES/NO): YES